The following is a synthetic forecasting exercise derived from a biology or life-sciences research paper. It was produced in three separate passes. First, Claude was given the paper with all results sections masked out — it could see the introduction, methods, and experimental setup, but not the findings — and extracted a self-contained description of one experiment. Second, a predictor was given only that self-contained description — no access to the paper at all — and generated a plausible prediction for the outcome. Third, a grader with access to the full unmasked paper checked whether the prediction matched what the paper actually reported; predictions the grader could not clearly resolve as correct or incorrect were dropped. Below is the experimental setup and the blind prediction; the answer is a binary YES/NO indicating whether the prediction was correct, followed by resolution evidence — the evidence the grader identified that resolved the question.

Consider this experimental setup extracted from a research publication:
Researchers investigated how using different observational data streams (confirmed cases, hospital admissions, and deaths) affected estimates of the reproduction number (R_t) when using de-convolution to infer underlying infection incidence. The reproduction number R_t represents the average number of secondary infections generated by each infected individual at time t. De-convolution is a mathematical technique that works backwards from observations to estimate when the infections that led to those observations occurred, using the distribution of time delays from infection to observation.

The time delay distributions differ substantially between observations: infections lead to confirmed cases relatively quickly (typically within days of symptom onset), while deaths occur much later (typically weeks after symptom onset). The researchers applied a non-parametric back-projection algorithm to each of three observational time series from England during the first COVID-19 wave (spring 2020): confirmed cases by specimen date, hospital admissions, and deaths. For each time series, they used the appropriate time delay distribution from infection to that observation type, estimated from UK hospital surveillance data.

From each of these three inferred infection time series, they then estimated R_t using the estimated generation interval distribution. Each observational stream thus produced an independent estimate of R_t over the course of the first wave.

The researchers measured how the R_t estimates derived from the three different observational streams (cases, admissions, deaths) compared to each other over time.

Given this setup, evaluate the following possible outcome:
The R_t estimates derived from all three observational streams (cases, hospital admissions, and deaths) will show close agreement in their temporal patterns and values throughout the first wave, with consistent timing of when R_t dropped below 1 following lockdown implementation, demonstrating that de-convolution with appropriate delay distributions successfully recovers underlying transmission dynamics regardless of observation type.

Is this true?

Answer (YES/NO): NO